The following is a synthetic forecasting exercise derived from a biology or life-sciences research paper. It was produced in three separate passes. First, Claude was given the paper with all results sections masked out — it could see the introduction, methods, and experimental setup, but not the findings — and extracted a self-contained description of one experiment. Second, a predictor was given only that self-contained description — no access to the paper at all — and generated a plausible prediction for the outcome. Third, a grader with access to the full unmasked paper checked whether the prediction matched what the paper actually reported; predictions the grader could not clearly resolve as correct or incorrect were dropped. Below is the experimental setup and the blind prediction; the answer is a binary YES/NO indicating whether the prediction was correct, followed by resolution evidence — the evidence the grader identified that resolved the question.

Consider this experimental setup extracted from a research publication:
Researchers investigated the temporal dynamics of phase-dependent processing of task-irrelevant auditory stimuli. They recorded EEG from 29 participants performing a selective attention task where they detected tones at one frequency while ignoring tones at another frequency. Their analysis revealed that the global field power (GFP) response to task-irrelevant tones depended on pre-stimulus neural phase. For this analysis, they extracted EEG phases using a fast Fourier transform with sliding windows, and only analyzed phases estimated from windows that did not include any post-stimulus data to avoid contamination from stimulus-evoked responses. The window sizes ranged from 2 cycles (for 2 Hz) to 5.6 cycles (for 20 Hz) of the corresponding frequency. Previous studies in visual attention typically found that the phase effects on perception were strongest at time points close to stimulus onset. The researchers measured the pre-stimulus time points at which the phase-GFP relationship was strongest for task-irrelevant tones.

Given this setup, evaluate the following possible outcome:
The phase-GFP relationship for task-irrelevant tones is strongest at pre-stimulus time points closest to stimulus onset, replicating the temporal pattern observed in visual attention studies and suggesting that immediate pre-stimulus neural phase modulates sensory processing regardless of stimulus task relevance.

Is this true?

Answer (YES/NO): NO